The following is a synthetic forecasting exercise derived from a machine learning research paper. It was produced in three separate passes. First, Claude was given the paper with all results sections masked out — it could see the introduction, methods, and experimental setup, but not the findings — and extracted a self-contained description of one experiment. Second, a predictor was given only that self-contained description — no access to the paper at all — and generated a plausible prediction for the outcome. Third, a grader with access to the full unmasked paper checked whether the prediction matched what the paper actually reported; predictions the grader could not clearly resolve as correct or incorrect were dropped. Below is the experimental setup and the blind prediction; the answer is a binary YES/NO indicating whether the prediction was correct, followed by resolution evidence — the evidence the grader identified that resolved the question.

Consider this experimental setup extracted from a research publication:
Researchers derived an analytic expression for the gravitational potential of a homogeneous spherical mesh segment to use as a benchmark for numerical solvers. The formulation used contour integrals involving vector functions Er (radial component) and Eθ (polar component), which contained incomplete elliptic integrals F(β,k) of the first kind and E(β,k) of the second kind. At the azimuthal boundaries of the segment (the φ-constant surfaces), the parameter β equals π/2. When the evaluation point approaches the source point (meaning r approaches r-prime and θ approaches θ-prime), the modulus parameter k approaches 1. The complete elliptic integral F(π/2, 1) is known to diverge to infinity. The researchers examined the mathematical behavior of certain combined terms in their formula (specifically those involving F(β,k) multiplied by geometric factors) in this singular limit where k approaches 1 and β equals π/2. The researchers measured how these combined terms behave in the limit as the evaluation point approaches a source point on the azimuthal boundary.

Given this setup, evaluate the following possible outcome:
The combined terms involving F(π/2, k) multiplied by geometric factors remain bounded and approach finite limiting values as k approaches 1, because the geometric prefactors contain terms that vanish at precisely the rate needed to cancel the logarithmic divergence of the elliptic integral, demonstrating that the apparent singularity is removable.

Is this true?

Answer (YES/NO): NO